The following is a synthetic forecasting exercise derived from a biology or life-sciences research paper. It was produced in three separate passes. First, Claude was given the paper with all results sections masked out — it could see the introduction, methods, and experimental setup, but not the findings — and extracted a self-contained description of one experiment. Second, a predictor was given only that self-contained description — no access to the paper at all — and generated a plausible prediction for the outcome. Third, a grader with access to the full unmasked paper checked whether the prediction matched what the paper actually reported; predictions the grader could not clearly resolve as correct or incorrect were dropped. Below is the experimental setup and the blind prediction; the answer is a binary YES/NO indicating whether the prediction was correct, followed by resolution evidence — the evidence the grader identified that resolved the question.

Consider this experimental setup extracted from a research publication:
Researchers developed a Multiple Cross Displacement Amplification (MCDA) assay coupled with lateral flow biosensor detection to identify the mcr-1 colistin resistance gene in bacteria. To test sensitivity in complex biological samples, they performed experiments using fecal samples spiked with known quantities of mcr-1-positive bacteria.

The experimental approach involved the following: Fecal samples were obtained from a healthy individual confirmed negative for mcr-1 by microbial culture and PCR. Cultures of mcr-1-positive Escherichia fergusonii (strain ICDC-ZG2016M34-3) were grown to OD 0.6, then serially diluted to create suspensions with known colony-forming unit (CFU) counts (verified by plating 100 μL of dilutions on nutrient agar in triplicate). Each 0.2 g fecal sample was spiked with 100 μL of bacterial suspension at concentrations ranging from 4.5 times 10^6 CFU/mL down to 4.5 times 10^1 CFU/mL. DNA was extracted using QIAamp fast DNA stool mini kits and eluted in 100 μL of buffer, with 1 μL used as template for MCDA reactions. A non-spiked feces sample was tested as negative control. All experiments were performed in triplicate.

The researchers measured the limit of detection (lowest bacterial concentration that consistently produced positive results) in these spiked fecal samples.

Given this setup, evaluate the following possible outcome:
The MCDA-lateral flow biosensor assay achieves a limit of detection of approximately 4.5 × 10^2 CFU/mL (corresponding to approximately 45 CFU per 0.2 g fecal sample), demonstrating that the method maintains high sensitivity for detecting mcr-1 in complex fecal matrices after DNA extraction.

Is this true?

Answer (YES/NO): NO